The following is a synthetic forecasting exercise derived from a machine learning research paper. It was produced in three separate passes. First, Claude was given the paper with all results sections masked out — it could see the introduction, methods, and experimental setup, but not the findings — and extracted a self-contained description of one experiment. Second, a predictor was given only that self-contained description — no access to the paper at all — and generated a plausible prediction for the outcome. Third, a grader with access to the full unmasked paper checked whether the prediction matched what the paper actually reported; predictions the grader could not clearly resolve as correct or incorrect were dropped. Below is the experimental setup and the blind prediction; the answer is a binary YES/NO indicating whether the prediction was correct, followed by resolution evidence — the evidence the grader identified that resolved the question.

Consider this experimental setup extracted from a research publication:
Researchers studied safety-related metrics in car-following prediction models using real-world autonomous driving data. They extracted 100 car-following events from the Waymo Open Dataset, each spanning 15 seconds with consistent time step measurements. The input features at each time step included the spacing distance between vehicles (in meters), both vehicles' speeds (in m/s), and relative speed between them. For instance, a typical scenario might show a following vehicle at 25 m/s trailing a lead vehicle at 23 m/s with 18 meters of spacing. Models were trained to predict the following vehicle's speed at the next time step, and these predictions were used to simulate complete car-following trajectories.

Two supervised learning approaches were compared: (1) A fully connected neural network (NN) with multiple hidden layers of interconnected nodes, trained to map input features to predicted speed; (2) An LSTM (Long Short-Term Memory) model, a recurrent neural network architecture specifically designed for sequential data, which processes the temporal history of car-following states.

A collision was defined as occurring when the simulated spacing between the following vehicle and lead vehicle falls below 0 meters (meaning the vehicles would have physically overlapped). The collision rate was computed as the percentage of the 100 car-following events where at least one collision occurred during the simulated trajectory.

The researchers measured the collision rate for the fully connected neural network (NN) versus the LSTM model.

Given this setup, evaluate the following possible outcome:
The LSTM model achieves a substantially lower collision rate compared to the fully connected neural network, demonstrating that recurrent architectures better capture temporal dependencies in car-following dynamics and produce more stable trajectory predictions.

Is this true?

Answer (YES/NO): YES